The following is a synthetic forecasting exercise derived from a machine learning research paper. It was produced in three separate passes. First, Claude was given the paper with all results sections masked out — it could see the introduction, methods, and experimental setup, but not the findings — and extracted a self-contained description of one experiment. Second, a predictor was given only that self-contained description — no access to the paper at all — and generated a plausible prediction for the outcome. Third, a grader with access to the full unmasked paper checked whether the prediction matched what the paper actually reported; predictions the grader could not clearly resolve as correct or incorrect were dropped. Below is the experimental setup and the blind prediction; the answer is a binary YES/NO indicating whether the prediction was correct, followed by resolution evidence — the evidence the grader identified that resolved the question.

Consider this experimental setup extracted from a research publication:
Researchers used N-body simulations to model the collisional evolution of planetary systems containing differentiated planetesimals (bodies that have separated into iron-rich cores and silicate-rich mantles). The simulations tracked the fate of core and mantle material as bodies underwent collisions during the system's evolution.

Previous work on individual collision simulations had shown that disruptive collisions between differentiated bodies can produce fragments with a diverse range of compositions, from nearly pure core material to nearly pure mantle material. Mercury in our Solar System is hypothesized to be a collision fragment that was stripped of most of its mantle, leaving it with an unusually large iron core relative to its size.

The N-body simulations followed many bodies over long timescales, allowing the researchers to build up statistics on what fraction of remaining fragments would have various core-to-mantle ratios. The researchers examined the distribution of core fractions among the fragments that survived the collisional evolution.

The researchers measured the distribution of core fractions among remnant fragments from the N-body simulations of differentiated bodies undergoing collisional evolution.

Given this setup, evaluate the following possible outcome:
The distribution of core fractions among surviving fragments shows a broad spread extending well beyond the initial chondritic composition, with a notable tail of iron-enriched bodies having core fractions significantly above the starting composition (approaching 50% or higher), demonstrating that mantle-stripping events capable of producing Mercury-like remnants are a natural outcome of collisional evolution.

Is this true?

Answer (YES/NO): NO